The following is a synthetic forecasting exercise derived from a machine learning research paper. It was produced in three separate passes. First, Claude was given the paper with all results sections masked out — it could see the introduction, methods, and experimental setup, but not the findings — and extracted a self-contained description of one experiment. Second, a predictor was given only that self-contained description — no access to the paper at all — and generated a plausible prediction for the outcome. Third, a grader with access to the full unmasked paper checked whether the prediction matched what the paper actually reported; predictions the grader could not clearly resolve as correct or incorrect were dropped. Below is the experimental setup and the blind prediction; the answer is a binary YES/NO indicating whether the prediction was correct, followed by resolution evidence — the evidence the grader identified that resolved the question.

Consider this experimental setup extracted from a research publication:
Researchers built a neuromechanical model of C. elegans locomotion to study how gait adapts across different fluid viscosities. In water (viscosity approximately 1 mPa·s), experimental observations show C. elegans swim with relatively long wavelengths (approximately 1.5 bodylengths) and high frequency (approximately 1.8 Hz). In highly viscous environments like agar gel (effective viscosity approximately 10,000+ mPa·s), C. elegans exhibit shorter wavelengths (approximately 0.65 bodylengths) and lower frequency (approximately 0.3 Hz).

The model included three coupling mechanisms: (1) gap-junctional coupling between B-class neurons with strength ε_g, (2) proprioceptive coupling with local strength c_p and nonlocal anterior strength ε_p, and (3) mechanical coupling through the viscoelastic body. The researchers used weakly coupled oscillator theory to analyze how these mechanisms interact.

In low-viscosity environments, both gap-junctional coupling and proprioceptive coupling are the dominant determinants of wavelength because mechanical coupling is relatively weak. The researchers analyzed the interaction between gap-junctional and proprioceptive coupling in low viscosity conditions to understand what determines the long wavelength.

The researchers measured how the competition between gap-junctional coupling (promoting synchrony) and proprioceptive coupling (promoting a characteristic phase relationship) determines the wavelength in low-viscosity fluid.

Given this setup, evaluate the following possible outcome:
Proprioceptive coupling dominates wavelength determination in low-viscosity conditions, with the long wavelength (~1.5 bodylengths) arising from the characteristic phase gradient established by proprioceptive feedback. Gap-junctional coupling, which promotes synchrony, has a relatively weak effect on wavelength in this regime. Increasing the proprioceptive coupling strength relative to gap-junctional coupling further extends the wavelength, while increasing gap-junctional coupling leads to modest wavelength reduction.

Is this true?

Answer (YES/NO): NO